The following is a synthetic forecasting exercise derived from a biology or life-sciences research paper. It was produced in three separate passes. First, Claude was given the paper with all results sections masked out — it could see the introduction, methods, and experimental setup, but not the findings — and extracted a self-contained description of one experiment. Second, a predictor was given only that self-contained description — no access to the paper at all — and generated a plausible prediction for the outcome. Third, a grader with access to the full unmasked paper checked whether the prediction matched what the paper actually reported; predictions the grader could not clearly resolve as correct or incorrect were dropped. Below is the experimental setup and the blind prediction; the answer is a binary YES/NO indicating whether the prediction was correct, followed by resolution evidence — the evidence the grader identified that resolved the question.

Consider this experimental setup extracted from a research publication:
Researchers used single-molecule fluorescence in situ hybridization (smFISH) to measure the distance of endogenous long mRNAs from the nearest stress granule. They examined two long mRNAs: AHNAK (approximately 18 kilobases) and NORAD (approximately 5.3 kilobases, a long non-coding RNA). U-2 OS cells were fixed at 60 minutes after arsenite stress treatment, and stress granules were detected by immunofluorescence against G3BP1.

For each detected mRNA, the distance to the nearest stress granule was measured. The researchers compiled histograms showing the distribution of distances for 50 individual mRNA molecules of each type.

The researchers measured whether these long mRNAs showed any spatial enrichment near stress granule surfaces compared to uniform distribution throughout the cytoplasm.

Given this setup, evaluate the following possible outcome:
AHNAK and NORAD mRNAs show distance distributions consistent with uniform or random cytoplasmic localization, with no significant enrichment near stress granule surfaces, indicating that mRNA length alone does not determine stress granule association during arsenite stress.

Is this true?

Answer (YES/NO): NO